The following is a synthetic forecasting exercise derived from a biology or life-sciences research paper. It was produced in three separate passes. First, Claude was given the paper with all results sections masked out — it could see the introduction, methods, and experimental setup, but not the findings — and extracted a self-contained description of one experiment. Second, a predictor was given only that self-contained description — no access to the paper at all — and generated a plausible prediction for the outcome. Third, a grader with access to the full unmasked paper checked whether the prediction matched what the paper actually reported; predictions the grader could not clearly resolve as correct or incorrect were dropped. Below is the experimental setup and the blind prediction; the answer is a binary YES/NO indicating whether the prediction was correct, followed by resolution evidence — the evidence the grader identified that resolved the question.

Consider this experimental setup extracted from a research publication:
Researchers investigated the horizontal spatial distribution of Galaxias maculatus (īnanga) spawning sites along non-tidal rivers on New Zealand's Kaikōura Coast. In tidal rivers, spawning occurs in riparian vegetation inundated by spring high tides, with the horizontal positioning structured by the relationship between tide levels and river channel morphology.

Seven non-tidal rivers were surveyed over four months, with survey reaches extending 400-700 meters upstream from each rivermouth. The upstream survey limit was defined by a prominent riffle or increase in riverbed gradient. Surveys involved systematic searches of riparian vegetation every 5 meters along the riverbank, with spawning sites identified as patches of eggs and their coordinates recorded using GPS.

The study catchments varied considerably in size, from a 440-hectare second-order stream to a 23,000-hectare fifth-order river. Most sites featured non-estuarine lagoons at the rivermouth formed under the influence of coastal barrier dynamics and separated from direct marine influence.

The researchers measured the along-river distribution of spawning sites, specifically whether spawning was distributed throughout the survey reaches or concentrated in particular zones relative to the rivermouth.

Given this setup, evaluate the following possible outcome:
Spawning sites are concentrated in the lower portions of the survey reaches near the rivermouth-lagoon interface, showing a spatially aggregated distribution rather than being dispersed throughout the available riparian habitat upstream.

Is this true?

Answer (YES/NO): YES